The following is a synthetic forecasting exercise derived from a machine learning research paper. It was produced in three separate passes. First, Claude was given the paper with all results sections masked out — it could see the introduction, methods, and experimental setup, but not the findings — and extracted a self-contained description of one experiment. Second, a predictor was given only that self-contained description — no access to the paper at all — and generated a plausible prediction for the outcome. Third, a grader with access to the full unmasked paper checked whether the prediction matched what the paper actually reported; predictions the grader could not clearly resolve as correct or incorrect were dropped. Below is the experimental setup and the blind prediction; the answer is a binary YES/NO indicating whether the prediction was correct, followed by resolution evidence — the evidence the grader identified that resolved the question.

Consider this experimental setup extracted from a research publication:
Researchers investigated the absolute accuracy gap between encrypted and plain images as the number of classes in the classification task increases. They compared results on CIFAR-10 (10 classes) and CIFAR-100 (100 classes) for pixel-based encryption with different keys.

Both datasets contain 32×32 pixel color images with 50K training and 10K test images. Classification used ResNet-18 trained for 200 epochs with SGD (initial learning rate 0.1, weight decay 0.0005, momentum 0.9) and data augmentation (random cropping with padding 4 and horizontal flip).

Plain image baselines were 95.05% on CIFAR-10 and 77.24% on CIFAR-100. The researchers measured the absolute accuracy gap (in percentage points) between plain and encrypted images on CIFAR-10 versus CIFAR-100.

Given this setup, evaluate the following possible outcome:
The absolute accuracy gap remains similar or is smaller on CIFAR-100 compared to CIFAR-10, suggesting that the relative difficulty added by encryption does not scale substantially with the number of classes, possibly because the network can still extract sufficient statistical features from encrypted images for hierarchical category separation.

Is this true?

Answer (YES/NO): NO